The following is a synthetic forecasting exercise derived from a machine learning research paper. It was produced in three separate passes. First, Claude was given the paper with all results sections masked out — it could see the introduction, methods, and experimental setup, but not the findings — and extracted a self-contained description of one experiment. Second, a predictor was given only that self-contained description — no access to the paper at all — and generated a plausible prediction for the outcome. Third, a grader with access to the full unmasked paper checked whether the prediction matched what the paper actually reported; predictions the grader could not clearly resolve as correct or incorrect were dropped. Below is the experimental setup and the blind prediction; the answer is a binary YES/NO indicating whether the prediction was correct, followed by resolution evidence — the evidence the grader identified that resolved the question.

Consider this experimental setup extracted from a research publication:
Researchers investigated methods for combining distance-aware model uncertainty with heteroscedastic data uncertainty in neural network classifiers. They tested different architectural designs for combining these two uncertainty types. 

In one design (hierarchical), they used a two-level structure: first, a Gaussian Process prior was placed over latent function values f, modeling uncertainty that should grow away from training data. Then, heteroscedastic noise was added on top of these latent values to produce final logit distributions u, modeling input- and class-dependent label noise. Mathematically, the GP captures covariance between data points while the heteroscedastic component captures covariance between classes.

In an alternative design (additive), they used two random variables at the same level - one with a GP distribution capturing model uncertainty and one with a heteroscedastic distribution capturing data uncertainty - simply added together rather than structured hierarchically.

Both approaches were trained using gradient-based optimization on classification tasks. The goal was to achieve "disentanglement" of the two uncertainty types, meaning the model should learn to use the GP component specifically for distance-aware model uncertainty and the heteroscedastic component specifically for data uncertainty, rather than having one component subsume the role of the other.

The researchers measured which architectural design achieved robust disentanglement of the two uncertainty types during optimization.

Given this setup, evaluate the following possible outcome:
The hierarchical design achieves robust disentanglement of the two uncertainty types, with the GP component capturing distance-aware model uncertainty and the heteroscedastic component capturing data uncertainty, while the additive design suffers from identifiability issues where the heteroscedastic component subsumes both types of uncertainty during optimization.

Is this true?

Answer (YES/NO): YES